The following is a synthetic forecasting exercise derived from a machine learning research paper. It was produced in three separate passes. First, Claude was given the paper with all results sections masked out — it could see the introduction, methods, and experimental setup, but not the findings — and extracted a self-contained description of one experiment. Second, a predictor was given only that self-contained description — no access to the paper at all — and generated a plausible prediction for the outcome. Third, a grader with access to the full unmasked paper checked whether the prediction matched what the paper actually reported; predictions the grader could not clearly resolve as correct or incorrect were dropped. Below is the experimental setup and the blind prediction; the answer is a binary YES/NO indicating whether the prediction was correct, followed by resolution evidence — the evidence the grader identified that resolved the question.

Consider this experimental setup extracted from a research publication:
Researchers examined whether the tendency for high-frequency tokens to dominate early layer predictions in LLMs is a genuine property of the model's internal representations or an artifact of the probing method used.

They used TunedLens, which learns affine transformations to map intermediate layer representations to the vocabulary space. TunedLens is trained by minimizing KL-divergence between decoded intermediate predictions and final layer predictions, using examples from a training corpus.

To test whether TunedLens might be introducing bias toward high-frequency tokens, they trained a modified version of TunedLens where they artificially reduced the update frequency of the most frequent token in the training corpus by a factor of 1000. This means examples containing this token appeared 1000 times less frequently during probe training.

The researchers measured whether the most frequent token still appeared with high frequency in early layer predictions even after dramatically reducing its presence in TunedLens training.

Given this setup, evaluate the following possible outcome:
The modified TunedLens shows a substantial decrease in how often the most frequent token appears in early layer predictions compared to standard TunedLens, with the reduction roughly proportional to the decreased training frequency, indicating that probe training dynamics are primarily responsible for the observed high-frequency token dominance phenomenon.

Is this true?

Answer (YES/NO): NO